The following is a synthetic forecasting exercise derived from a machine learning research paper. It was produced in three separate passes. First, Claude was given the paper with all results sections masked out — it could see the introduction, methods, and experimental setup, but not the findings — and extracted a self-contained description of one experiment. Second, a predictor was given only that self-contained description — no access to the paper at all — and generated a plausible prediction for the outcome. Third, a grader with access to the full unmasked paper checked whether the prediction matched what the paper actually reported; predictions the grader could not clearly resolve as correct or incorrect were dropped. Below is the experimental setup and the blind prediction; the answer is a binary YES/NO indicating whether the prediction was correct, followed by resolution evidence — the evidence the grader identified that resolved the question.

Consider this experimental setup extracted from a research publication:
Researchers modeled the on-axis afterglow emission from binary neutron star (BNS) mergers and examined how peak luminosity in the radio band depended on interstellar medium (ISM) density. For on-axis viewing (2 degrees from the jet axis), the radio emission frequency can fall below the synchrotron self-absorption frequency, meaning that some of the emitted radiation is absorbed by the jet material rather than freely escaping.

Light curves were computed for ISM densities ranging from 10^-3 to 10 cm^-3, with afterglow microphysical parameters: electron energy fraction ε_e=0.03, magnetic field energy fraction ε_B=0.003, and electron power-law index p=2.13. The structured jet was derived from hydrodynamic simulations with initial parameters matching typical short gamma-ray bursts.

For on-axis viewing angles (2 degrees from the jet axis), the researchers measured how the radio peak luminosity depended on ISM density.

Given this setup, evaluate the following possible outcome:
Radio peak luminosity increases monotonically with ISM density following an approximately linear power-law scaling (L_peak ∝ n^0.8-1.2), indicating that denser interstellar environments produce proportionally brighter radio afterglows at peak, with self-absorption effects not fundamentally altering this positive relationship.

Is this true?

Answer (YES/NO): NO